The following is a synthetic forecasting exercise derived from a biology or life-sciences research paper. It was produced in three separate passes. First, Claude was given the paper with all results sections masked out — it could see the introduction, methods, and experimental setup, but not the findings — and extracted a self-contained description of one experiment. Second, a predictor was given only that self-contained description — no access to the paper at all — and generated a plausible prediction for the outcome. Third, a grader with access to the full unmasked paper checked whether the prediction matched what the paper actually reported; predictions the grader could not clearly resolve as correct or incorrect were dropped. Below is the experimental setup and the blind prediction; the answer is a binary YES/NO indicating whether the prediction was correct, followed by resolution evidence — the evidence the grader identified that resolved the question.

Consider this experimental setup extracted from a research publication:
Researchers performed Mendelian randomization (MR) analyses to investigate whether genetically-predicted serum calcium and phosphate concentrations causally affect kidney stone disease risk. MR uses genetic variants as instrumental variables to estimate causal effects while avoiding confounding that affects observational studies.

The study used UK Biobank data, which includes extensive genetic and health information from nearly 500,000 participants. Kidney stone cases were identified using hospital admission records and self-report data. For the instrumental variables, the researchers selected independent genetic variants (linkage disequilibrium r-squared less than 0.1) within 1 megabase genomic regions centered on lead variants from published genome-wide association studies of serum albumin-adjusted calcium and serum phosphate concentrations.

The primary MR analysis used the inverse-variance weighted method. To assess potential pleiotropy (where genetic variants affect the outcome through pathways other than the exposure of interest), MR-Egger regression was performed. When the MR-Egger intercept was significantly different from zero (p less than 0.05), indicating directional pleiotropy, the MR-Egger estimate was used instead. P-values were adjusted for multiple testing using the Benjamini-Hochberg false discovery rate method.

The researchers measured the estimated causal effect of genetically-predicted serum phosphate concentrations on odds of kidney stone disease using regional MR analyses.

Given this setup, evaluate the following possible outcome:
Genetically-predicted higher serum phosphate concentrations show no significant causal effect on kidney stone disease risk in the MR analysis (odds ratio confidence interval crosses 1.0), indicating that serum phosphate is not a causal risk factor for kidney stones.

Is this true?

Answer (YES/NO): NO